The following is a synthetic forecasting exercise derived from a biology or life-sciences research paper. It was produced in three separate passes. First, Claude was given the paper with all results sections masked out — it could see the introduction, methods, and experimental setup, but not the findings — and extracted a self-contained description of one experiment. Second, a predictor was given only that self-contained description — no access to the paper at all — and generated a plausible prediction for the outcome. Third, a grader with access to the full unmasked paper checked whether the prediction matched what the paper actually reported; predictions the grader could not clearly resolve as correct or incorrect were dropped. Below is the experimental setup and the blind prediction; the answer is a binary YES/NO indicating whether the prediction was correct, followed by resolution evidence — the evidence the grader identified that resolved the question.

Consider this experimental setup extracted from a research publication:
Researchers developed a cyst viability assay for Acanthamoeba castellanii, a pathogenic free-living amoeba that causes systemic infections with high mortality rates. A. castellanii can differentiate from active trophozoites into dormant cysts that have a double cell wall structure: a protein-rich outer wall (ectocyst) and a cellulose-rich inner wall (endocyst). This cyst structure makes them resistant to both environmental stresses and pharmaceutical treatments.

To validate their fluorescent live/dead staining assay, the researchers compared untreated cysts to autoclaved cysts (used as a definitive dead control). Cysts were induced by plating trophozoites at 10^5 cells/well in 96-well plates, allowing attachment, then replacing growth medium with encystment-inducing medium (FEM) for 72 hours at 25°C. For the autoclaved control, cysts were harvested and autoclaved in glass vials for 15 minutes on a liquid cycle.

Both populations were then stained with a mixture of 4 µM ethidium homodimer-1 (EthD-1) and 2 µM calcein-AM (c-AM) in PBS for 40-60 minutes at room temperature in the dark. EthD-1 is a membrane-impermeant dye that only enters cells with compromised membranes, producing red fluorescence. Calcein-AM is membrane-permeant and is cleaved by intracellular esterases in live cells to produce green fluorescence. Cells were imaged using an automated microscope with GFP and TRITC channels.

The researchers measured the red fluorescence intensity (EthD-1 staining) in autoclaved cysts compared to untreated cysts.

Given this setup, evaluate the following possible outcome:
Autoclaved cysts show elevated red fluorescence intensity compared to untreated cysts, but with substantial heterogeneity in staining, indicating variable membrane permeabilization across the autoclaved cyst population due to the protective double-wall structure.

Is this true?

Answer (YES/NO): NO